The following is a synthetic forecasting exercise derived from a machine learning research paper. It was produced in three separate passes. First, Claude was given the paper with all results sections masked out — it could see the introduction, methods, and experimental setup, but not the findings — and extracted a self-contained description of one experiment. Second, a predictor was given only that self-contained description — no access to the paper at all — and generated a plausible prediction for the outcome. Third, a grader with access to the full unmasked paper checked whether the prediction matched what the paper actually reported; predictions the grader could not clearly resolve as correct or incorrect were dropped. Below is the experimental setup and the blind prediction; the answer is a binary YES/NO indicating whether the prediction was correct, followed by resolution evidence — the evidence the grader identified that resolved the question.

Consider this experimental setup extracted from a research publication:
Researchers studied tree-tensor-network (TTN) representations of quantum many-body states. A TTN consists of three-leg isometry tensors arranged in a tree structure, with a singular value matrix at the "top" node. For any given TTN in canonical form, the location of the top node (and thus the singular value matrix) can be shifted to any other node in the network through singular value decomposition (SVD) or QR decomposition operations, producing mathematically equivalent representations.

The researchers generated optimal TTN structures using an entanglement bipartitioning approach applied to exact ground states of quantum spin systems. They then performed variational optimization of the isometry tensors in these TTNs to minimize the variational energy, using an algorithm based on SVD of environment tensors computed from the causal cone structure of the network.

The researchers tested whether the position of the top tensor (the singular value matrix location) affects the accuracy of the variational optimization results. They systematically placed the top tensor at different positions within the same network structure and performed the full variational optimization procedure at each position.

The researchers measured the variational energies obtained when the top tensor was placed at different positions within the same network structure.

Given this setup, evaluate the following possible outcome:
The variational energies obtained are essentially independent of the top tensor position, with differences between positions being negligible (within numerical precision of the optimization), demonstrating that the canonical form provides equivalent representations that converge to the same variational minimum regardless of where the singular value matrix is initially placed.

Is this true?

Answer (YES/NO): YES